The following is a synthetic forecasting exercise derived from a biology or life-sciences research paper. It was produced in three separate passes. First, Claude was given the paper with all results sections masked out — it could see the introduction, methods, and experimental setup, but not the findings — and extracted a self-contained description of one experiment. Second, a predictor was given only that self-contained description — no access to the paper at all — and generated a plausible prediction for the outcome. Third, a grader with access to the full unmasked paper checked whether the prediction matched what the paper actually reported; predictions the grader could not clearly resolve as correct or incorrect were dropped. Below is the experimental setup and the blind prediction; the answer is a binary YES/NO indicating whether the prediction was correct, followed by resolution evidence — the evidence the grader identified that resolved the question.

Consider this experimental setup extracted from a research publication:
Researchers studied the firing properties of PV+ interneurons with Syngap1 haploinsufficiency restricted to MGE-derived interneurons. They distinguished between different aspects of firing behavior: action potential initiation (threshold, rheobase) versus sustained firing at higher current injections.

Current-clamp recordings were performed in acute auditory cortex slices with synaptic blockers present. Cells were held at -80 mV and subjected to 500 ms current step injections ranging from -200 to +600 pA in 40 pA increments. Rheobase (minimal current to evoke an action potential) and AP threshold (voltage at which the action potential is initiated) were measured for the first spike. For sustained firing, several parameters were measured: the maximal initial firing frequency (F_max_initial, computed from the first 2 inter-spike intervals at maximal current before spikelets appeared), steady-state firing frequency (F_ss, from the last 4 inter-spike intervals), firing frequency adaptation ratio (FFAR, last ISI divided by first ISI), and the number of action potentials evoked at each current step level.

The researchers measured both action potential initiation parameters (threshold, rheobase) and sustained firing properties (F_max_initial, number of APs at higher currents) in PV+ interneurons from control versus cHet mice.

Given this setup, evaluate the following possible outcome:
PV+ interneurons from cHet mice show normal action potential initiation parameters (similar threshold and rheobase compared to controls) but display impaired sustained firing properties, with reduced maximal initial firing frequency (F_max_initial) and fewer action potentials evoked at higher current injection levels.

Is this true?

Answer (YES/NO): NO